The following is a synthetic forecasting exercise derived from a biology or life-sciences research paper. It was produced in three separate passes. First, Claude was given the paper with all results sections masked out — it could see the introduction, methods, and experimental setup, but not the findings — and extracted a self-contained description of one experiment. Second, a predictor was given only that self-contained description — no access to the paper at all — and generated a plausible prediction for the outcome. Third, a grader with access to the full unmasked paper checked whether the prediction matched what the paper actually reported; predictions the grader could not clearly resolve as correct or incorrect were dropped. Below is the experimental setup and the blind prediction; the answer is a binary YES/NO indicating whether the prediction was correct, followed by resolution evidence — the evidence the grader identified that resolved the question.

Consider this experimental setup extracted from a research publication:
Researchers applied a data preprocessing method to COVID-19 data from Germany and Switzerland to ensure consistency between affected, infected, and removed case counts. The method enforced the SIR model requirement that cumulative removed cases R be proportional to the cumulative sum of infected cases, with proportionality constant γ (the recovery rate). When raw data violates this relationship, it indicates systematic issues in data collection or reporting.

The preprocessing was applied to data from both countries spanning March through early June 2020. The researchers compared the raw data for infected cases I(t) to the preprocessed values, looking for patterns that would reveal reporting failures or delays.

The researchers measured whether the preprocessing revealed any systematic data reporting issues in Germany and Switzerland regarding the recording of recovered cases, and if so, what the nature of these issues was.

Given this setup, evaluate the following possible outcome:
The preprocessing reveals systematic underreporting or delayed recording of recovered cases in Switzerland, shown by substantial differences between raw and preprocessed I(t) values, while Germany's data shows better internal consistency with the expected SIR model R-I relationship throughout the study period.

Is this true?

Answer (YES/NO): NO